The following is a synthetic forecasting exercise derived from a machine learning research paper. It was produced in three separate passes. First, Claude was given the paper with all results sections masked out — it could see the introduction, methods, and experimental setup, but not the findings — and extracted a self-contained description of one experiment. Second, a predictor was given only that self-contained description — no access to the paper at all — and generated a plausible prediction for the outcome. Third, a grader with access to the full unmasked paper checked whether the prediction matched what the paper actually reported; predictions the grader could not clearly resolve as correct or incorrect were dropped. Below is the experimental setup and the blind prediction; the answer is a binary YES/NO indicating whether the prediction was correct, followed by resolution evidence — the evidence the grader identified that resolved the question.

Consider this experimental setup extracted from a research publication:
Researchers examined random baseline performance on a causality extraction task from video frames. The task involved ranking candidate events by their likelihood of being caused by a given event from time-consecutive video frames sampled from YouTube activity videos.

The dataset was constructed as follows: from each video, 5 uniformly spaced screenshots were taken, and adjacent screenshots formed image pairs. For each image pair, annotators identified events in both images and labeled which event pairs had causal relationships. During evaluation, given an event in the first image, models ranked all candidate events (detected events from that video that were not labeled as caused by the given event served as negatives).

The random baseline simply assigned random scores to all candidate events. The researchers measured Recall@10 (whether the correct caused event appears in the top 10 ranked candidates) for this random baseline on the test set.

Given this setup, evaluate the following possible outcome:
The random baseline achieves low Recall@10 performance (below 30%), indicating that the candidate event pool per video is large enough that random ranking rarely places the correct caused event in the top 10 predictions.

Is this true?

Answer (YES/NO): NO